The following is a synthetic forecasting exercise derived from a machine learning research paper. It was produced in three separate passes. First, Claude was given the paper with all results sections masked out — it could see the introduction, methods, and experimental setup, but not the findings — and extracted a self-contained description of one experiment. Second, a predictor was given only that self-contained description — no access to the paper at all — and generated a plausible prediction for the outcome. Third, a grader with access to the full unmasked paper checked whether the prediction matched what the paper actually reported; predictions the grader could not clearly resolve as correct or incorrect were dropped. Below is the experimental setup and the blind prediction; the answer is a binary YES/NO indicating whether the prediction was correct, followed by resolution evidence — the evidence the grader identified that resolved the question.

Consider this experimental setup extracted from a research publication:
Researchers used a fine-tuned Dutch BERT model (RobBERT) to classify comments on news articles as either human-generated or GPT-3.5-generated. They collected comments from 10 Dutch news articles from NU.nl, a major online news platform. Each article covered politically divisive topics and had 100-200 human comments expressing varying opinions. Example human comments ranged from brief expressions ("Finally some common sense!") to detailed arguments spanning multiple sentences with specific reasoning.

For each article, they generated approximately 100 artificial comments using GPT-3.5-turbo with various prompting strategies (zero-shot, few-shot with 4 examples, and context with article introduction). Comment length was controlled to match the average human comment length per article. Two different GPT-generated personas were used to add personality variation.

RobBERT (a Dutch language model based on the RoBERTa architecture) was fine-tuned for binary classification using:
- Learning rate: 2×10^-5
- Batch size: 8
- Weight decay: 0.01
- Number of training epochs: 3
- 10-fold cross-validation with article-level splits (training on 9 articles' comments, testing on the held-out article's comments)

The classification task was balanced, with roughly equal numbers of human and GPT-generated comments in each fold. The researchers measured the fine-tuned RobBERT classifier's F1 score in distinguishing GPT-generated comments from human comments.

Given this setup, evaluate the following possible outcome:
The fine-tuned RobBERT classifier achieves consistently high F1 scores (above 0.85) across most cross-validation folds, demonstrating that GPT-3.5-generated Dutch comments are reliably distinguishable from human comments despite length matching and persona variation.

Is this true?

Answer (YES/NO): YES